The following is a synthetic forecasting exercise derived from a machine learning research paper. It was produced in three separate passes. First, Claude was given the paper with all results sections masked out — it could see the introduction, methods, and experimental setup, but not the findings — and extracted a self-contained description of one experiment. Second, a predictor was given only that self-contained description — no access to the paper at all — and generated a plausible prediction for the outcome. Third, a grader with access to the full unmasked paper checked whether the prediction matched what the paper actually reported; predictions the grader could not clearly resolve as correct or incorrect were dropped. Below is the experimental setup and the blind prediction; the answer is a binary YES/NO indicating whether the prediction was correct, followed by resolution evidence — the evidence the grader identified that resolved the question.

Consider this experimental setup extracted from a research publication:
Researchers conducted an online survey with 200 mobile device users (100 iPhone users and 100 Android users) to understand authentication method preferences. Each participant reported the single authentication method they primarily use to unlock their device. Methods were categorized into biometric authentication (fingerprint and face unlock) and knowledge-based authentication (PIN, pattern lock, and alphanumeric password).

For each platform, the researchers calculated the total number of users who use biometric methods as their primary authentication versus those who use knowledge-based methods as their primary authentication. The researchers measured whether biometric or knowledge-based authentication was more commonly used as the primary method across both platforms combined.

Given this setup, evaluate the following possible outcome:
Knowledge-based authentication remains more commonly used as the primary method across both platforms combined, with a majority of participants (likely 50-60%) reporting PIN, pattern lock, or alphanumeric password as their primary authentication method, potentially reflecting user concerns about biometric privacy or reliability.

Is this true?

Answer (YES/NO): NO